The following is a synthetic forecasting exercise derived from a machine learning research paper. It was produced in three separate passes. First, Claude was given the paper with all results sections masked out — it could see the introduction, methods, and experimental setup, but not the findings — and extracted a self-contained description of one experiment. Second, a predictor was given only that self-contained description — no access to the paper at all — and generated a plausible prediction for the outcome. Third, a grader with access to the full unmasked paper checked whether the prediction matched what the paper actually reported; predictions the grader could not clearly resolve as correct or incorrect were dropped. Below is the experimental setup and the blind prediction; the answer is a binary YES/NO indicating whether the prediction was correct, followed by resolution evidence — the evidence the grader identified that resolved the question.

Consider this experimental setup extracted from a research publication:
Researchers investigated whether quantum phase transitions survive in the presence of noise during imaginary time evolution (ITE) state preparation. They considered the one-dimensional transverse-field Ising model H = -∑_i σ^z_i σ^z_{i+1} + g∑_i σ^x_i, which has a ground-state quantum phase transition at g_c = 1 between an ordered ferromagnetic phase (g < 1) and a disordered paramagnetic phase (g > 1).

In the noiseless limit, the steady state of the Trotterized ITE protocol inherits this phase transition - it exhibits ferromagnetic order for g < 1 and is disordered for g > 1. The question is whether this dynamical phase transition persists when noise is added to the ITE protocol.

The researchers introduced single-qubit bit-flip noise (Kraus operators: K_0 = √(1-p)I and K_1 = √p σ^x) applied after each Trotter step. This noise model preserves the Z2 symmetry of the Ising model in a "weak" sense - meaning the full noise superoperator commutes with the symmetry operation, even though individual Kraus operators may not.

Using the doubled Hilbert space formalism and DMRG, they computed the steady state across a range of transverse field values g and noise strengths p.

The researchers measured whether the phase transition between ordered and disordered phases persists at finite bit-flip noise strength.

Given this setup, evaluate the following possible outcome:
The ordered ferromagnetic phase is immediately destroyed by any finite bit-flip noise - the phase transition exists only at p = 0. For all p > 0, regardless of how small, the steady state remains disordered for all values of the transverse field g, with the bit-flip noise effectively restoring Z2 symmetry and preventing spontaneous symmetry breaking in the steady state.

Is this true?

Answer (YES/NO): NO